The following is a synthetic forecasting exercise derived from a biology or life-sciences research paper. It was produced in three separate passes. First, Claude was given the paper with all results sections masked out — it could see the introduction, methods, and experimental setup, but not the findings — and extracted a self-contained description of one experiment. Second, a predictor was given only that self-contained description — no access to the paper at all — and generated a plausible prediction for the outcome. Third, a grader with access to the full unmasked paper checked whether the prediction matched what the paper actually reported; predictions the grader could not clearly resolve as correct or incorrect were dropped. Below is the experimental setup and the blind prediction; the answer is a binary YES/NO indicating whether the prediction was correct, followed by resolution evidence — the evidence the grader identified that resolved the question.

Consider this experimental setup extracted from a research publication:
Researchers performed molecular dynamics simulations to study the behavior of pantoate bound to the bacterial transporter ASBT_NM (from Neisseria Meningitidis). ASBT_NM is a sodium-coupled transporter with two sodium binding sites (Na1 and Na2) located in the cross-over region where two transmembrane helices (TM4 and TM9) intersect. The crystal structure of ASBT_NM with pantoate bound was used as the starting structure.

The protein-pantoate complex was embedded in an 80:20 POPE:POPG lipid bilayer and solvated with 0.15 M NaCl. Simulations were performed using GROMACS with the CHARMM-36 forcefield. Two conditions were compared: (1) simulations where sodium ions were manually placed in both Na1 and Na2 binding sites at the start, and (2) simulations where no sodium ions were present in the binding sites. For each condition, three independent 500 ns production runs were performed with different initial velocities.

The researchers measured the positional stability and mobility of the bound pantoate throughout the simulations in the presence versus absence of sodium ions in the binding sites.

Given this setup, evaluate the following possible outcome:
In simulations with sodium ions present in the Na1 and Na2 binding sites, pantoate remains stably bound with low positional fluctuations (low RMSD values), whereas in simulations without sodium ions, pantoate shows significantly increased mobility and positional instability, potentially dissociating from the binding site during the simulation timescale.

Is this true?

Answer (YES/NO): YES